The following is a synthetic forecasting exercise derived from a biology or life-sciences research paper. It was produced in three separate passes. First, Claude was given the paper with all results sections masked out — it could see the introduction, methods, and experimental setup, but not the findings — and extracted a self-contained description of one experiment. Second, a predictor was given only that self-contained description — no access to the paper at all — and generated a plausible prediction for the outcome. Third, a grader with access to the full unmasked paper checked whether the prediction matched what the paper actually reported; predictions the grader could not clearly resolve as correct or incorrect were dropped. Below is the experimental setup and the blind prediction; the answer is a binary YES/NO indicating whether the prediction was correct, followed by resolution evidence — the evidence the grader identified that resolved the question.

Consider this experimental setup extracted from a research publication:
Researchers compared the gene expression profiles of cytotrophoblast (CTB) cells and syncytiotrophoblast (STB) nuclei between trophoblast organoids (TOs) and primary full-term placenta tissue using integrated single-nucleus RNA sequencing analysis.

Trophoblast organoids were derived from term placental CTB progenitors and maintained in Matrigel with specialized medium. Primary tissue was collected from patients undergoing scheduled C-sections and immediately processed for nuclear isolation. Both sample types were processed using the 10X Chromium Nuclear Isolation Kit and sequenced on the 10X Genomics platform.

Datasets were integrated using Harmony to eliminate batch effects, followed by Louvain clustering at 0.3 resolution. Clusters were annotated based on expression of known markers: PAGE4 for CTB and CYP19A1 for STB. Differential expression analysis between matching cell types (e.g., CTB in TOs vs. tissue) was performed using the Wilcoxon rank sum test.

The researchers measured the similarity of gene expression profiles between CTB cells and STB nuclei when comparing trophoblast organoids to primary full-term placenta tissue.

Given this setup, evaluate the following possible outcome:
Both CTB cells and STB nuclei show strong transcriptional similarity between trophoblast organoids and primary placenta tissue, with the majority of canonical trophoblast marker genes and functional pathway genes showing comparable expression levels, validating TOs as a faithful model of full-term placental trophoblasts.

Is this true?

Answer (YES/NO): NO